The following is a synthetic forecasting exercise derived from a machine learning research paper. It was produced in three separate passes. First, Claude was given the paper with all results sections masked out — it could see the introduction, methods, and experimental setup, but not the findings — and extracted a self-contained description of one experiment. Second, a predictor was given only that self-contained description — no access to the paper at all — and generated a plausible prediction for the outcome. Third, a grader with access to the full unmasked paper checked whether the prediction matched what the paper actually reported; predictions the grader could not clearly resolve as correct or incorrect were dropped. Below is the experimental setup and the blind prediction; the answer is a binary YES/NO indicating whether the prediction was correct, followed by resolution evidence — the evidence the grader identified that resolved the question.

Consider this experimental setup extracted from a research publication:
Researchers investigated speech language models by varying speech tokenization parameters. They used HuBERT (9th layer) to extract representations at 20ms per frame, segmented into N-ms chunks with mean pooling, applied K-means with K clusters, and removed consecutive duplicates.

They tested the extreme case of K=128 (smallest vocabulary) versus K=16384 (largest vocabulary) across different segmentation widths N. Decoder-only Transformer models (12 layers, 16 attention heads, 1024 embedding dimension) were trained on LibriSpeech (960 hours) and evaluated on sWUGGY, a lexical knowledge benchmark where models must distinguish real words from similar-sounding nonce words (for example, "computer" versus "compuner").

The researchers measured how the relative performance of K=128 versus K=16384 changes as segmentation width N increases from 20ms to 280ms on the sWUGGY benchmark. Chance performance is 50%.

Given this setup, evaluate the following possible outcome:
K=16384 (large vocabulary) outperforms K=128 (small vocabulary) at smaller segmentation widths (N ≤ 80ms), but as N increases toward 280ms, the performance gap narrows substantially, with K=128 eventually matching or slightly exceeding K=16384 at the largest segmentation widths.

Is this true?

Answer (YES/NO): NO